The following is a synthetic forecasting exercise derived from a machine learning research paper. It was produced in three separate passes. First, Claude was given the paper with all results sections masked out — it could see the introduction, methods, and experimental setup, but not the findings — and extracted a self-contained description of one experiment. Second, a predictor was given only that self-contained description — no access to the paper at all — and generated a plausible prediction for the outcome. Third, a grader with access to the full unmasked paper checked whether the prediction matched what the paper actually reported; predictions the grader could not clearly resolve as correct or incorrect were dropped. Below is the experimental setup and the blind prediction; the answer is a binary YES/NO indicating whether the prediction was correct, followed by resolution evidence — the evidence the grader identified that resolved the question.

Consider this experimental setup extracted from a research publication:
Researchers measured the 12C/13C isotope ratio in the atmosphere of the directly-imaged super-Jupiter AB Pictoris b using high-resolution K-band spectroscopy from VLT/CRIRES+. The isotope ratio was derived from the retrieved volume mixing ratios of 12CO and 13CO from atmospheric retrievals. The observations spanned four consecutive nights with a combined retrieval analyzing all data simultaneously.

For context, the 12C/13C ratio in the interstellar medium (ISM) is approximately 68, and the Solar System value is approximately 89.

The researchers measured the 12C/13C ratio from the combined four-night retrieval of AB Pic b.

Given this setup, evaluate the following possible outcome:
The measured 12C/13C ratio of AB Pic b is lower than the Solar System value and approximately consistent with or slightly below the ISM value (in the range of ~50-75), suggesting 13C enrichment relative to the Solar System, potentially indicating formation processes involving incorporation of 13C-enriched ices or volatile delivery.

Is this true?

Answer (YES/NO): NO